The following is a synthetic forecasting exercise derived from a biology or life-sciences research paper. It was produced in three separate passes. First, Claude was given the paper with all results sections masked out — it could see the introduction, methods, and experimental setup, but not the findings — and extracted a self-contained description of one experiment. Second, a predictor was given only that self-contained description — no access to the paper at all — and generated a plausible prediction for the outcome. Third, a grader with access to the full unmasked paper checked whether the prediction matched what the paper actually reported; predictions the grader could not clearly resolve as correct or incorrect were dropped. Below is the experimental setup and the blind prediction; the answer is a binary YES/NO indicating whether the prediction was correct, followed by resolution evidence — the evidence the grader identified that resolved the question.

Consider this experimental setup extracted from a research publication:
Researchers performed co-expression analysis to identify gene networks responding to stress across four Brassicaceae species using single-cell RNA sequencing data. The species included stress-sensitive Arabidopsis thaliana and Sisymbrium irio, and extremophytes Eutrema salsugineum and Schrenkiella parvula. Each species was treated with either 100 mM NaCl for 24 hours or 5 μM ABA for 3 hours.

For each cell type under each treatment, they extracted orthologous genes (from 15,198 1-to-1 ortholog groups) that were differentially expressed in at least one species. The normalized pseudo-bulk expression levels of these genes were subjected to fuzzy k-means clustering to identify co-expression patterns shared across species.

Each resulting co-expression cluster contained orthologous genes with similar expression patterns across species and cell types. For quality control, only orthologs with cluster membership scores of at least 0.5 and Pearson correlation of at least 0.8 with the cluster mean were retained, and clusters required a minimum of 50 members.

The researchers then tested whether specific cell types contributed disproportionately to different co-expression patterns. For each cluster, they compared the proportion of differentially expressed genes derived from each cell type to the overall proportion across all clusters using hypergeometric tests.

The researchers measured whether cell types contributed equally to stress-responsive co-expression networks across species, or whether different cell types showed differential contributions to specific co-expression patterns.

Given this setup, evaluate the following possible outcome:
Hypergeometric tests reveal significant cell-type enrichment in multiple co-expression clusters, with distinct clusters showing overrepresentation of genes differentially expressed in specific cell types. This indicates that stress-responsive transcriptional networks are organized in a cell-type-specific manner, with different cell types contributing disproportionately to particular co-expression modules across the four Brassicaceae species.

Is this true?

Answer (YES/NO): YES